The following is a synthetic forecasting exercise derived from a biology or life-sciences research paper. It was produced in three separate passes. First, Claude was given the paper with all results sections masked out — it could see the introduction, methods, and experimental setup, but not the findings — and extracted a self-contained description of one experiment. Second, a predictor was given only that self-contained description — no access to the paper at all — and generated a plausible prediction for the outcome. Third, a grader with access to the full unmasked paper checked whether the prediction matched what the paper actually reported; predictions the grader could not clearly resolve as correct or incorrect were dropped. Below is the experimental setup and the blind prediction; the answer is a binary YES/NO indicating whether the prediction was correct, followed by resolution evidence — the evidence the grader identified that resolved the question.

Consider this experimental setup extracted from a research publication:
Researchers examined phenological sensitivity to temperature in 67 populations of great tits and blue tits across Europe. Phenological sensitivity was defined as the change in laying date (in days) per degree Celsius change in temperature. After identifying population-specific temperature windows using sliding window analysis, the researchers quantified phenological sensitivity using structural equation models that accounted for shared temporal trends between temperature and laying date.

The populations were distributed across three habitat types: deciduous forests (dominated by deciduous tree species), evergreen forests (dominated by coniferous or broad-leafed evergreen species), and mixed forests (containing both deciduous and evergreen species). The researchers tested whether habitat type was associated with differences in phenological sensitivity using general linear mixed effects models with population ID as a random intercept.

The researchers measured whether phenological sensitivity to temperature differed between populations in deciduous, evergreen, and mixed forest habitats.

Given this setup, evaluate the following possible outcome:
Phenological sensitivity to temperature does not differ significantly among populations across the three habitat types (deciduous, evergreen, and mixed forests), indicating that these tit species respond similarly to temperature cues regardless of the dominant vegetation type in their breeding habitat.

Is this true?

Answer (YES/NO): NO